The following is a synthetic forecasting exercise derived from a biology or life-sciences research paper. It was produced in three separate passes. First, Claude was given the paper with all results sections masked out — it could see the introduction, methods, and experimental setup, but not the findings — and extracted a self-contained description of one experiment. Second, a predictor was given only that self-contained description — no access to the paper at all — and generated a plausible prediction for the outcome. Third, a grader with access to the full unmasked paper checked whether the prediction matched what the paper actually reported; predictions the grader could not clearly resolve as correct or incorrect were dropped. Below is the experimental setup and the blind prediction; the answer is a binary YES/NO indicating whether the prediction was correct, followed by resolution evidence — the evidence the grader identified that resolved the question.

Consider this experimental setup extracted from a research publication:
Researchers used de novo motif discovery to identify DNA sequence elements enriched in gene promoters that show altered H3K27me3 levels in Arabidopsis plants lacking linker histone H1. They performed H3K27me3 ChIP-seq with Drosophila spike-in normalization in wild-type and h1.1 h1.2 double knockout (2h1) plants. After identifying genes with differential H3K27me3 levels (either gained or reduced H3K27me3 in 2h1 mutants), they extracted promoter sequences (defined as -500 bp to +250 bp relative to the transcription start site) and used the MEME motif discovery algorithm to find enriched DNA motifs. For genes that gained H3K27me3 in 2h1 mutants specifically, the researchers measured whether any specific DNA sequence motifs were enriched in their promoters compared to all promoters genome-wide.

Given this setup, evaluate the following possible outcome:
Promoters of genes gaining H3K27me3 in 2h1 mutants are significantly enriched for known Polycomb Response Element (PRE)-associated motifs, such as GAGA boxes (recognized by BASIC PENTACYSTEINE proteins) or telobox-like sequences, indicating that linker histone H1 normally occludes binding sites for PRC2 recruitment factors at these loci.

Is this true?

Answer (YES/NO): YES